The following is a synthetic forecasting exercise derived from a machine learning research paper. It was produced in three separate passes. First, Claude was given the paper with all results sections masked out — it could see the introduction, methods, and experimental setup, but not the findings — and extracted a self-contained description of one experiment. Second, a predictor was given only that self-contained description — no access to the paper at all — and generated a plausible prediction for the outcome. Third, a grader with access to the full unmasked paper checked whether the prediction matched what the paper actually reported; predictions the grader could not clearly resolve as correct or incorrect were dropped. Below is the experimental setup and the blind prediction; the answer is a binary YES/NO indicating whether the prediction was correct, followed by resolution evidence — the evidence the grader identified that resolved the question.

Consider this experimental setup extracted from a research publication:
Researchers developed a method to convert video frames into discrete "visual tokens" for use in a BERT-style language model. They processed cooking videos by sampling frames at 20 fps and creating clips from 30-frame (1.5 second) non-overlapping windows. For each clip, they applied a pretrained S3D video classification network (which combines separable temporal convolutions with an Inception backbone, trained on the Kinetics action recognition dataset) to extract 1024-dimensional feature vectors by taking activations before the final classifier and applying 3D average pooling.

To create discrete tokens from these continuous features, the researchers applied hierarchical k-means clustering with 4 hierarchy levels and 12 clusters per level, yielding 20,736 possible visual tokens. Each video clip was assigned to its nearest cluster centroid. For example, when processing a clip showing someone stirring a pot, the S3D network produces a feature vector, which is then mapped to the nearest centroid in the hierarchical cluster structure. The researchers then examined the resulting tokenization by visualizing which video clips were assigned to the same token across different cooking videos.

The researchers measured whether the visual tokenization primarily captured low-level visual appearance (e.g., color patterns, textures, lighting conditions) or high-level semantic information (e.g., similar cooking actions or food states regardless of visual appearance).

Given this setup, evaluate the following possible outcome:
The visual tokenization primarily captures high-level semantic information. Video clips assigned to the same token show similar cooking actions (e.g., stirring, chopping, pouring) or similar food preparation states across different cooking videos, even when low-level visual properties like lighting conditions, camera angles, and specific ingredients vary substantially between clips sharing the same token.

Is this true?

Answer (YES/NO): YES